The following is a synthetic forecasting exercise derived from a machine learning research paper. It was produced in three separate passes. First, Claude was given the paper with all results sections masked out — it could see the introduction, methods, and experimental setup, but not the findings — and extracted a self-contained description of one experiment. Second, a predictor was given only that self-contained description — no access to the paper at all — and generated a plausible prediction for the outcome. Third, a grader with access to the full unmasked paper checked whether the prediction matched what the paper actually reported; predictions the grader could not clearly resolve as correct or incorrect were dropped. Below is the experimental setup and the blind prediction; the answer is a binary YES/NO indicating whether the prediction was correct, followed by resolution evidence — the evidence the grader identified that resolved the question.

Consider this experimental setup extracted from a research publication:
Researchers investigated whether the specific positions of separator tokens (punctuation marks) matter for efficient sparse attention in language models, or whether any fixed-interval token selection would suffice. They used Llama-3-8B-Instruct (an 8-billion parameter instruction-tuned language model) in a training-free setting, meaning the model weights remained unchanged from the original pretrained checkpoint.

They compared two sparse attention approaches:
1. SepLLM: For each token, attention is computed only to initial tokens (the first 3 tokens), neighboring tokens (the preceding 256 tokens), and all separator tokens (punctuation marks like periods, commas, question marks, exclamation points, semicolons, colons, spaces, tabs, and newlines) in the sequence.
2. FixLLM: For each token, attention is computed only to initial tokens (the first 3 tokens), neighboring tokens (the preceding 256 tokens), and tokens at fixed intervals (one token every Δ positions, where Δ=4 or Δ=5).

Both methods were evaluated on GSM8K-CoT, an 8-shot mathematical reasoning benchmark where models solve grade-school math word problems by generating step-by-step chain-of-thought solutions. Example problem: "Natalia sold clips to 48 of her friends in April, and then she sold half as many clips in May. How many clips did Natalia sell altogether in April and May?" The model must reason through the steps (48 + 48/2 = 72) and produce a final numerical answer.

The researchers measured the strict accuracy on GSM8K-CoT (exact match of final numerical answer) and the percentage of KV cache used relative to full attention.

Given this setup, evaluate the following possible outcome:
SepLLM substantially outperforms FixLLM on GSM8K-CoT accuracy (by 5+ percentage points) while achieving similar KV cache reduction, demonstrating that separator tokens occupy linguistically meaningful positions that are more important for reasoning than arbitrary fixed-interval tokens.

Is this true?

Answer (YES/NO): NO